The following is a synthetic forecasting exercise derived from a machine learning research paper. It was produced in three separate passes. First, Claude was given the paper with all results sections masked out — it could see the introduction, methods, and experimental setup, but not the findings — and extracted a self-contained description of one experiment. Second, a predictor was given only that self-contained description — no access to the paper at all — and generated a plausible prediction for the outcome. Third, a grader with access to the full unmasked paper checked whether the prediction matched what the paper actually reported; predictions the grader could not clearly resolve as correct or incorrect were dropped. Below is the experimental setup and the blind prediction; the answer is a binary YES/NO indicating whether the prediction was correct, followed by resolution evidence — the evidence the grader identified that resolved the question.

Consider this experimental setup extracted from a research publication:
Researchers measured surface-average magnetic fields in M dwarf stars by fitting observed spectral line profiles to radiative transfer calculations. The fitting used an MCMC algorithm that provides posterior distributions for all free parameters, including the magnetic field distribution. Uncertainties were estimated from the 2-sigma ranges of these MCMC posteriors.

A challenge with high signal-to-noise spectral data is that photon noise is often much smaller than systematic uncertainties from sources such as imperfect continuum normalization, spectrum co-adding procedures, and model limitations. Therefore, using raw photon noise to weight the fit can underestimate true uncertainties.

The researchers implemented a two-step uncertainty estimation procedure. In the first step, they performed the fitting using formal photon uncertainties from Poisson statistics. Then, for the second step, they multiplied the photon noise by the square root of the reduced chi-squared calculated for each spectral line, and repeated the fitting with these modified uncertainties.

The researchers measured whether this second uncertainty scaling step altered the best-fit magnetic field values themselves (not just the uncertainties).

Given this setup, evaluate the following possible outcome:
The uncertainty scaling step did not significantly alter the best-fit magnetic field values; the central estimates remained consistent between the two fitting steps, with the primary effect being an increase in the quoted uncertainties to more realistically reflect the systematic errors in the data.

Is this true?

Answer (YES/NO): YES